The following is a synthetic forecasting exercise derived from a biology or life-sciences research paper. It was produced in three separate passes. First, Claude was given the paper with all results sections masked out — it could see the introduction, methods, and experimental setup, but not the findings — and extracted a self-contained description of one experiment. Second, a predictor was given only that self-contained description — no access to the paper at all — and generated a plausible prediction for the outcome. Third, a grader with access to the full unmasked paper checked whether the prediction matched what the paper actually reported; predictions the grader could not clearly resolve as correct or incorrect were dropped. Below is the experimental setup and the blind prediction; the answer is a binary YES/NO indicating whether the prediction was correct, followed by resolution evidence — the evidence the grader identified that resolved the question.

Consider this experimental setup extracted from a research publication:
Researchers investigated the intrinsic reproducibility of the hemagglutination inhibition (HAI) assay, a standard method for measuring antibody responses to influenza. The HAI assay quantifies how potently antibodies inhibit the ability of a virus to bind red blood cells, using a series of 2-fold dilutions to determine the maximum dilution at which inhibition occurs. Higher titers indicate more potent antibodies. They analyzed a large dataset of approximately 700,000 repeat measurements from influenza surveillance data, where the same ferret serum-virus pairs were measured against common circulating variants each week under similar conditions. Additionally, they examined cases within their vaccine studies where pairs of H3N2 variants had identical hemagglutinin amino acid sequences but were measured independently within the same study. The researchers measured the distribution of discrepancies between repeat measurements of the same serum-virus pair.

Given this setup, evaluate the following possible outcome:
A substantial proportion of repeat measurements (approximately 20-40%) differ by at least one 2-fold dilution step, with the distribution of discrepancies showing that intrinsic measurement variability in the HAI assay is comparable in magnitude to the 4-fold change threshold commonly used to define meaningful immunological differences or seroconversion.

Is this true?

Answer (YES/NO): NO